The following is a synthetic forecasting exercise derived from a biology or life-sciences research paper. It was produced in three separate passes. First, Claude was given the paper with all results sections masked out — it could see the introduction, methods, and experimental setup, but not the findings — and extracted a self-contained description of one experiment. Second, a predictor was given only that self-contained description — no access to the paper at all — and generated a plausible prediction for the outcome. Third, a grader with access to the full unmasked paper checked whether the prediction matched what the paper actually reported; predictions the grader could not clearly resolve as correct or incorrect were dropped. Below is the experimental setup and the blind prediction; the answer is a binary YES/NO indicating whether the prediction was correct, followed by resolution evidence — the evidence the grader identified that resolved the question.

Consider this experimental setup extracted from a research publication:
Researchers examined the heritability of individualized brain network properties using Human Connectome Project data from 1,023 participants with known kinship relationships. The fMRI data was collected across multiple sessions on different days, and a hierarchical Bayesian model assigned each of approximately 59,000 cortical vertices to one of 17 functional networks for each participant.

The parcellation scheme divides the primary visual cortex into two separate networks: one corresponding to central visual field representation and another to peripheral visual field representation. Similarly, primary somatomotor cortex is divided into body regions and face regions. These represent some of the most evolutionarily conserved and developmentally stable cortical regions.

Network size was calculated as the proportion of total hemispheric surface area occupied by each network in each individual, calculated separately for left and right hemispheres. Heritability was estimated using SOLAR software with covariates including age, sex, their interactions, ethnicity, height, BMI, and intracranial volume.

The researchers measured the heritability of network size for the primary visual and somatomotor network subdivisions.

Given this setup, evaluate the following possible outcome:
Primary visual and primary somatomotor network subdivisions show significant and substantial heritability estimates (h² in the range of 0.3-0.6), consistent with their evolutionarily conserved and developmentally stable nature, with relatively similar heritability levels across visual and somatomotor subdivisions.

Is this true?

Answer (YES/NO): YES